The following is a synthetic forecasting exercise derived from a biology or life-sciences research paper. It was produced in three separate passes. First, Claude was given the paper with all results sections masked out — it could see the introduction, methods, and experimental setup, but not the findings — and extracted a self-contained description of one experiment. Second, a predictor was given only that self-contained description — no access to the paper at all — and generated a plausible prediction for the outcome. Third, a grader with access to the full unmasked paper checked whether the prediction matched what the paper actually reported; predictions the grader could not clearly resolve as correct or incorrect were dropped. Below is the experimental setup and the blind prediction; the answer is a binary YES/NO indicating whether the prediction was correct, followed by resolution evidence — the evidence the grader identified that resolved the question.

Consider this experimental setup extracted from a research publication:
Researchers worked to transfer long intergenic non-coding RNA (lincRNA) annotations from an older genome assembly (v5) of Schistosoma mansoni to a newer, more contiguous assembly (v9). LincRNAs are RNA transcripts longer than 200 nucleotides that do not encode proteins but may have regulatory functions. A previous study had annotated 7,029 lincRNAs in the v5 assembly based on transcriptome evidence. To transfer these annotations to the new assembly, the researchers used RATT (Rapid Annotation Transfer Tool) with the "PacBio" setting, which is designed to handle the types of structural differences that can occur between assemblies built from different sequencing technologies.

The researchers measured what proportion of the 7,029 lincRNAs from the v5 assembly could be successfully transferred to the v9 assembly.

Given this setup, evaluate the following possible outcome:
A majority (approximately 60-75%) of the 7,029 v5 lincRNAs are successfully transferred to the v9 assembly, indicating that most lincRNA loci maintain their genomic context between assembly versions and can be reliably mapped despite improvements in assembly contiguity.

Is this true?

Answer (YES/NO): NO